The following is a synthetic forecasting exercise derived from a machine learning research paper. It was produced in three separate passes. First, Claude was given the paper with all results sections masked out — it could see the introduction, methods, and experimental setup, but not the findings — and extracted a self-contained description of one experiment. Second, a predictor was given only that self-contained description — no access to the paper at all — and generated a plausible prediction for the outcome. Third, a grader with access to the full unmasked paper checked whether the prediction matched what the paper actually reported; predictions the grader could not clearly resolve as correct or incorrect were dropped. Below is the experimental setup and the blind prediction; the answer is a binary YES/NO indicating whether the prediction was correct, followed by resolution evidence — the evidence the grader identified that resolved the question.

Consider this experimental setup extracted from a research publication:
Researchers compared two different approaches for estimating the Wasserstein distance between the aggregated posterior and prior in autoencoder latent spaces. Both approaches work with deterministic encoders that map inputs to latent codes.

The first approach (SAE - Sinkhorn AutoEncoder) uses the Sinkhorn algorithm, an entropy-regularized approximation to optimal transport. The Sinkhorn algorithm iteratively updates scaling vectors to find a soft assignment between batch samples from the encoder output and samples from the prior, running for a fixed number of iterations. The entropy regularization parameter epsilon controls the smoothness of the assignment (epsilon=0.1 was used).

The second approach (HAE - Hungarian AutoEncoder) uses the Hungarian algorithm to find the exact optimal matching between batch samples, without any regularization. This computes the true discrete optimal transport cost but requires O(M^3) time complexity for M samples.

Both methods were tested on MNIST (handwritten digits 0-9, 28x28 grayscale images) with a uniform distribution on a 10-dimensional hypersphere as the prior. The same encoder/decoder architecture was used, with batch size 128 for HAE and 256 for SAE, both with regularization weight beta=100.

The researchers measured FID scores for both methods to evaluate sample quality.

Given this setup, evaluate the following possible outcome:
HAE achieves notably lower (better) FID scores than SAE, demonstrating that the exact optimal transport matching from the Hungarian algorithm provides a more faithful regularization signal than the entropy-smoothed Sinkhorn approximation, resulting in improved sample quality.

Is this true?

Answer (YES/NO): NO